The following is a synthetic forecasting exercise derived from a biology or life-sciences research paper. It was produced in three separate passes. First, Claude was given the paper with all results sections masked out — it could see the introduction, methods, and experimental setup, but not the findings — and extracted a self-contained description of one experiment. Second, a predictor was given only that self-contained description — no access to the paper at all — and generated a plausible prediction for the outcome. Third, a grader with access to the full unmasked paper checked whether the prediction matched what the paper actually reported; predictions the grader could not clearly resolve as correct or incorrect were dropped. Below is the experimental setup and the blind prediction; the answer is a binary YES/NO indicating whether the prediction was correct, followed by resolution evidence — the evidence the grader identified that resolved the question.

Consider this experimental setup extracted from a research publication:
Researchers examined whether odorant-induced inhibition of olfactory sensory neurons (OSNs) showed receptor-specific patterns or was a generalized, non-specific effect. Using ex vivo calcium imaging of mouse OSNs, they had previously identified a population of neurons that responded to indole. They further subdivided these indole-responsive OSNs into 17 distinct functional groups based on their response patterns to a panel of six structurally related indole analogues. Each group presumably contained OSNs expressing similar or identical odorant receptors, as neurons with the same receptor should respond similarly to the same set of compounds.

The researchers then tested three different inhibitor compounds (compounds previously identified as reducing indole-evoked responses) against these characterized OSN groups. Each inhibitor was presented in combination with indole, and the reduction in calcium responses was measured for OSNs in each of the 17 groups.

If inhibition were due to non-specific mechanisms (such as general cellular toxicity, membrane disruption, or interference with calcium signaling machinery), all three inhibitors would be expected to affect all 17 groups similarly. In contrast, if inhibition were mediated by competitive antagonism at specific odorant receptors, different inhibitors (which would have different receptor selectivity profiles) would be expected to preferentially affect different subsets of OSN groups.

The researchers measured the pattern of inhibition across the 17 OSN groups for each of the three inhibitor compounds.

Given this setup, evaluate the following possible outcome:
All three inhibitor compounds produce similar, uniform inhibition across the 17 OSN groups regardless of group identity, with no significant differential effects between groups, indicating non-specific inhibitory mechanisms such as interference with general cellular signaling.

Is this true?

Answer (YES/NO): NO